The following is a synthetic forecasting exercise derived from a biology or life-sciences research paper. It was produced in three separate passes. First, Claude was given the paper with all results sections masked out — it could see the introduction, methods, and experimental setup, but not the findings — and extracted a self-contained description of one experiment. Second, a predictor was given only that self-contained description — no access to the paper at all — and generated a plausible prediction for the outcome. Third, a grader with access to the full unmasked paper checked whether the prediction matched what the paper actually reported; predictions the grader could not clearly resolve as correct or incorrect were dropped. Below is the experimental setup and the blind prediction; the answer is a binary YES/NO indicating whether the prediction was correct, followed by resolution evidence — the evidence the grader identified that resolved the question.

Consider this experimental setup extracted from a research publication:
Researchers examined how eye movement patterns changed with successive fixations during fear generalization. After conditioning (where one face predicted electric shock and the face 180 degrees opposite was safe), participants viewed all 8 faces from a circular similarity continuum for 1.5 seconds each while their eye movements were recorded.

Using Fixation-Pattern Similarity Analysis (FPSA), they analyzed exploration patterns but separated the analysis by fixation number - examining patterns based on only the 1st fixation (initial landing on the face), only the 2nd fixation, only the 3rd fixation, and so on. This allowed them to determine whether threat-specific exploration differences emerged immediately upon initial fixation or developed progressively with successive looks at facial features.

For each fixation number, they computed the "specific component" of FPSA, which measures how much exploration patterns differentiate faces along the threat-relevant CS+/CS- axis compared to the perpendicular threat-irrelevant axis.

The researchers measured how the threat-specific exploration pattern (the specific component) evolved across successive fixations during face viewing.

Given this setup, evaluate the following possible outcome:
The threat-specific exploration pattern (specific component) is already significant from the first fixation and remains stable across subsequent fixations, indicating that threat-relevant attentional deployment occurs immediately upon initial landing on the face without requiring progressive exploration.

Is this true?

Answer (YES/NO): NO